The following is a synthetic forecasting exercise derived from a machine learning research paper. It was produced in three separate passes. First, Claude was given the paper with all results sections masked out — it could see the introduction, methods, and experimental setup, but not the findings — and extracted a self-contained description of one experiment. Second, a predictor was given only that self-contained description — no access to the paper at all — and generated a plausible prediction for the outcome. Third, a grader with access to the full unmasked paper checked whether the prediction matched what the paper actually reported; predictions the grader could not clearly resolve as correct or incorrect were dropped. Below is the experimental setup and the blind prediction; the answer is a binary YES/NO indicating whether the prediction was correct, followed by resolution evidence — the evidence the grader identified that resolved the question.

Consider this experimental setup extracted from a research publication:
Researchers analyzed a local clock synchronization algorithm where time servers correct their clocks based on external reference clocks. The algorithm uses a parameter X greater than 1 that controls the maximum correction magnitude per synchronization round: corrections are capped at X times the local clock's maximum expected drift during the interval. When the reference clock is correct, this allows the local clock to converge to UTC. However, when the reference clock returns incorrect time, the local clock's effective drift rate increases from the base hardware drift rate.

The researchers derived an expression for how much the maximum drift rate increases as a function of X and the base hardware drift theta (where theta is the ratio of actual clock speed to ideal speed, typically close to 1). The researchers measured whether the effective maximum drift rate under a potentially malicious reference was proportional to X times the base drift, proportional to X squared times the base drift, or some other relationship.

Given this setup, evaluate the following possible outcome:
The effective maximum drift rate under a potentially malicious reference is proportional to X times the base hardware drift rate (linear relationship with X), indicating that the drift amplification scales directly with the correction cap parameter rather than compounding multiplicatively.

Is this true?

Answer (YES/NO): NO